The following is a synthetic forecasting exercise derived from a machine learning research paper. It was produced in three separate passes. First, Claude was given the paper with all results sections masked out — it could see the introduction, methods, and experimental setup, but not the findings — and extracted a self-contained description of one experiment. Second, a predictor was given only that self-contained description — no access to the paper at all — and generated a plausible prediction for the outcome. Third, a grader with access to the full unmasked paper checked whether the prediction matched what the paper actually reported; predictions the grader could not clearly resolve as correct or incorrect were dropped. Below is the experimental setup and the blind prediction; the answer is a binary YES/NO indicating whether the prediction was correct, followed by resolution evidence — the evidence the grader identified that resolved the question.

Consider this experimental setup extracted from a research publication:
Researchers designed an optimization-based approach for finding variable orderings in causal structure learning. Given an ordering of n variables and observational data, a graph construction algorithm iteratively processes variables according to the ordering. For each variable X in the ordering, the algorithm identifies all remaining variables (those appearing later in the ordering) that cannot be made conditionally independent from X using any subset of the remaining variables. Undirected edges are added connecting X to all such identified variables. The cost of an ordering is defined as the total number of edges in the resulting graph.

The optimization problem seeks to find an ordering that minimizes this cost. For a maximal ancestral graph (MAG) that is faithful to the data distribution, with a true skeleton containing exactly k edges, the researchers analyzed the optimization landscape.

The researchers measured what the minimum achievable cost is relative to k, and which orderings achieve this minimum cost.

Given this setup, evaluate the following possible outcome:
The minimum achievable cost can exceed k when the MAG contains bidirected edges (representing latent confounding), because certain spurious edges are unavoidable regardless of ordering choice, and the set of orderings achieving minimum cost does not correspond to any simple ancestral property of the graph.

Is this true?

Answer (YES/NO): NO